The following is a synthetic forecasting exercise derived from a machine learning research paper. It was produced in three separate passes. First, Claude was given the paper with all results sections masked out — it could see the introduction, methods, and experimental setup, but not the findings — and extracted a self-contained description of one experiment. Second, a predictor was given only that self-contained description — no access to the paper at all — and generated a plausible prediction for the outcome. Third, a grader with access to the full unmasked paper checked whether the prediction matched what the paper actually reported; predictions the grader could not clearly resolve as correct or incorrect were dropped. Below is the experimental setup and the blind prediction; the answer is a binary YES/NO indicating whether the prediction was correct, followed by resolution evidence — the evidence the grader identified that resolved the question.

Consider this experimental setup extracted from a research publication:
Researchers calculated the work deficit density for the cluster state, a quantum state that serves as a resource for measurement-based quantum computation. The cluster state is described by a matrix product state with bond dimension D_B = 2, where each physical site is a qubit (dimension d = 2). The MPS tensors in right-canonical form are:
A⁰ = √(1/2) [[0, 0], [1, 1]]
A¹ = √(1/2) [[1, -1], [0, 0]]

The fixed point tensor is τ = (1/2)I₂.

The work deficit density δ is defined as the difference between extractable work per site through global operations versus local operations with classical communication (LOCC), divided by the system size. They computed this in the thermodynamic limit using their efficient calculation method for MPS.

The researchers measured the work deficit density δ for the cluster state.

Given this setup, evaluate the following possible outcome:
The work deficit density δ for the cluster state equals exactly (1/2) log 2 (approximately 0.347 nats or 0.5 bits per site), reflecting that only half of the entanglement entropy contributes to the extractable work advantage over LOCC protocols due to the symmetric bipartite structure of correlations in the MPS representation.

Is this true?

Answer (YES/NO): YES